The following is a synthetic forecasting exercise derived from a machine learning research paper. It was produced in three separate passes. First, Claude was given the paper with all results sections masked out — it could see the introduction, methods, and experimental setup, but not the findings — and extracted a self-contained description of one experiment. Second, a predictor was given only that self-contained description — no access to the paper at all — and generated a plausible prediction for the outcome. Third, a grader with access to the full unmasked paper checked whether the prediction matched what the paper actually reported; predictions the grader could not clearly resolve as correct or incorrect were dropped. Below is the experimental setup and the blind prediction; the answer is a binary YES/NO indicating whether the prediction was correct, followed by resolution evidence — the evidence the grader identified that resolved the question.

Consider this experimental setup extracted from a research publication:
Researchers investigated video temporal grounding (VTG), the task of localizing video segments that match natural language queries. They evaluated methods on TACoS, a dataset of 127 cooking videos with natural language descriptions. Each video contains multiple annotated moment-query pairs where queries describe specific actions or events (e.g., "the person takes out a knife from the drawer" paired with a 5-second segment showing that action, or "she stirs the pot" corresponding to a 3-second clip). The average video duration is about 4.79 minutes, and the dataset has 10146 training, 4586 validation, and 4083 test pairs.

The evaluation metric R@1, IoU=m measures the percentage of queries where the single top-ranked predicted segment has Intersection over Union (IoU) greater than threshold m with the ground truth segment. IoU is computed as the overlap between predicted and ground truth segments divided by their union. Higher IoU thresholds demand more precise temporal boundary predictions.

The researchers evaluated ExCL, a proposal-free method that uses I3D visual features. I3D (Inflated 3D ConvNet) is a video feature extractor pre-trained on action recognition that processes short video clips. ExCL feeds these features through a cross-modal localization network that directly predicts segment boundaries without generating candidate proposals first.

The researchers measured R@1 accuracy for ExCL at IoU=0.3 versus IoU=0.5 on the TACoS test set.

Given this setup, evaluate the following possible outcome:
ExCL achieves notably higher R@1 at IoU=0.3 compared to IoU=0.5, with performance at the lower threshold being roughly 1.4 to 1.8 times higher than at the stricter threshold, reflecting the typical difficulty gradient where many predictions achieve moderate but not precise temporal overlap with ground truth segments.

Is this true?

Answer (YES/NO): YES